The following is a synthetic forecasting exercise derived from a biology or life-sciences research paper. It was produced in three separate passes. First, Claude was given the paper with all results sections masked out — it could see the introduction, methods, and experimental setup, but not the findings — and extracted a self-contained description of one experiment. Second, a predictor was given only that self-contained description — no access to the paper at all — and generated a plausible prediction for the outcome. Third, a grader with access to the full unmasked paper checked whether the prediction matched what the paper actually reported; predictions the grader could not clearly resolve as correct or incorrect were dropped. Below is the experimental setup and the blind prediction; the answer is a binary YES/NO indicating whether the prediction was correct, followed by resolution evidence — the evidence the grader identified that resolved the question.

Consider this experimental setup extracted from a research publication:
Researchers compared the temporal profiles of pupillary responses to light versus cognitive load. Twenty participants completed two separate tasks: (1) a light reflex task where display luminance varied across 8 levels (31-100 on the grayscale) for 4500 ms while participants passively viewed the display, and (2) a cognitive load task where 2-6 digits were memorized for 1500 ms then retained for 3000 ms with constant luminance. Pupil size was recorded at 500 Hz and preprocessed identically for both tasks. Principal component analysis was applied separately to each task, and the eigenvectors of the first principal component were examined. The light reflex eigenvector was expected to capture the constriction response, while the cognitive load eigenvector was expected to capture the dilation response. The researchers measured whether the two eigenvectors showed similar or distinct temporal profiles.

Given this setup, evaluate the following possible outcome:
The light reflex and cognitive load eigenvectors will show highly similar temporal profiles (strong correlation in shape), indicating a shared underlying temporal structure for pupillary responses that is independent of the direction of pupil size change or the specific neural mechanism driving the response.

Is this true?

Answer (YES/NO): NO